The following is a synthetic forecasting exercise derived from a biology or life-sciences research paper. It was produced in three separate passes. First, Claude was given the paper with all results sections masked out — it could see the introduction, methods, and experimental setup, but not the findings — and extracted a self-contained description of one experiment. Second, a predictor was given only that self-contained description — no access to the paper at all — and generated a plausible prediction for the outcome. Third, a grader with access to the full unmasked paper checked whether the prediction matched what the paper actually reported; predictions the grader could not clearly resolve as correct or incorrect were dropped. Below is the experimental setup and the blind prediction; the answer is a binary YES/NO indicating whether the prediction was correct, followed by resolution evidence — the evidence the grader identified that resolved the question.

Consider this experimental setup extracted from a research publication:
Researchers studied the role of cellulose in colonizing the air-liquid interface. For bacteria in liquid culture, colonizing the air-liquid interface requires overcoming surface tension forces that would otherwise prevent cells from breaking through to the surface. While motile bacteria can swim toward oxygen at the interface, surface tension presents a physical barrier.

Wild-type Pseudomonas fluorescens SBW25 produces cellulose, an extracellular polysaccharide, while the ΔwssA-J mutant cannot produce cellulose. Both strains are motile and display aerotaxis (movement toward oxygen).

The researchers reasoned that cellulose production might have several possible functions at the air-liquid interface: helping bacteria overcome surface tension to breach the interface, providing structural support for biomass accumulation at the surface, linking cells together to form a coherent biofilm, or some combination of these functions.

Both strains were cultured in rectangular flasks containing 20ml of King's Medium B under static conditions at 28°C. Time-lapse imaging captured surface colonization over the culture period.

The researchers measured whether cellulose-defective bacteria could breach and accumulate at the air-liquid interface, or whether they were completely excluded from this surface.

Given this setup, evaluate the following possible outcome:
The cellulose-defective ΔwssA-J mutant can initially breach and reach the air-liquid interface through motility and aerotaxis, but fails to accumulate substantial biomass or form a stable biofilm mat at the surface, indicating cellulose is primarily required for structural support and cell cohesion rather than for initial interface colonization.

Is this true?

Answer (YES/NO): NO